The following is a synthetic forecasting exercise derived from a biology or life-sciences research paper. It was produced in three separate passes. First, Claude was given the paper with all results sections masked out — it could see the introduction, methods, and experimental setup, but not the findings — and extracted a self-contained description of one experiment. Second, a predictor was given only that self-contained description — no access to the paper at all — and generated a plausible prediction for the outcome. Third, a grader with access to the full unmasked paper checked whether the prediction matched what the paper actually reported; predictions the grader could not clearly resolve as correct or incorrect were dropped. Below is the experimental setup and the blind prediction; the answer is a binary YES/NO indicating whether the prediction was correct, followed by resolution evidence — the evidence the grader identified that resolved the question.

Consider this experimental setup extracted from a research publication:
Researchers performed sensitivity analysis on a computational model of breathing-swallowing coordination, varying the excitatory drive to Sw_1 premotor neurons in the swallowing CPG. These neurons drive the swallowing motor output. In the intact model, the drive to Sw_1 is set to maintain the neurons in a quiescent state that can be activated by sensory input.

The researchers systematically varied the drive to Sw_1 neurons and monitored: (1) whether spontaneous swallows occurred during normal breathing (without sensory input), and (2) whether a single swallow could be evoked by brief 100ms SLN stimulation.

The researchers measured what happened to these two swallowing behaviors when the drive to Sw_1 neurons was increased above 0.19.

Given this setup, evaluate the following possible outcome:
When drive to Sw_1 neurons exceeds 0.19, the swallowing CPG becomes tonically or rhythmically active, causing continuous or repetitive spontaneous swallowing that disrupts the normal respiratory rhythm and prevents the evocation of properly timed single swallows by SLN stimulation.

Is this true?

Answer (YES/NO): YES